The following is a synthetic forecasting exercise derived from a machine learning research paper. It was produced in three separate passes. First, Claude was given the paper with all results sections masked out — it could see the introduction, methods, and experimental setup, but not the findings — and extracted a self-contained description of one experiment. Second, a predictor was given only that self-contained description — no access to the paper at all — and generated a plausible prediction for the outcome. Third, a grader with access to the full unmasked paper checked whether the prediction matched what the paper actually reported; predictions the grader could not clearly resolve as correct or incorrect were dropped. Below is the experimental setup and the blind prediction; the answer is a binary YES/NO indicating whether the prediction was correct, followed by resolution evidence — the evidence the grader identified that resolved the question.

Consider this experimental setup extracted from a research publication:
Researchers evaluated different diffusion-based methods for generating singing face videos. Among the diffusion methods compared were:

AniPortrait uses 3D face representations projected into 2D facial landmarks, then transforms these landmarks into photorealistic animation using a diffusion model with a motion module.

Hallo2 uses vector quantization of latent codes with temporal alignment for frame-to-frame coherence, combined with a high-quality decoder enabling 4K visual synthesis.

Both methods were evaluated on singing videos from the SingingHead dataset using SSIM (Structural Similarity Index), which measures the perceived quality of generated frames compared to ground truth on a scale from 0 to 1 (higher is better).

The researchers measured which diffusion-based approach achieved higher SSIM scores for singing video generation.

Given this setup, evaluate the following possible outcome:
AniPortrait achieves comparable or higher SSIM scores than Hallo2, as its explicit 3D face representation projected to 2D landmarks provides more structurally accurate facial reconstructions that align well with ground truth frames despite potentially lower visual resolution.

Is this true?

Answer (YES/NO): NO